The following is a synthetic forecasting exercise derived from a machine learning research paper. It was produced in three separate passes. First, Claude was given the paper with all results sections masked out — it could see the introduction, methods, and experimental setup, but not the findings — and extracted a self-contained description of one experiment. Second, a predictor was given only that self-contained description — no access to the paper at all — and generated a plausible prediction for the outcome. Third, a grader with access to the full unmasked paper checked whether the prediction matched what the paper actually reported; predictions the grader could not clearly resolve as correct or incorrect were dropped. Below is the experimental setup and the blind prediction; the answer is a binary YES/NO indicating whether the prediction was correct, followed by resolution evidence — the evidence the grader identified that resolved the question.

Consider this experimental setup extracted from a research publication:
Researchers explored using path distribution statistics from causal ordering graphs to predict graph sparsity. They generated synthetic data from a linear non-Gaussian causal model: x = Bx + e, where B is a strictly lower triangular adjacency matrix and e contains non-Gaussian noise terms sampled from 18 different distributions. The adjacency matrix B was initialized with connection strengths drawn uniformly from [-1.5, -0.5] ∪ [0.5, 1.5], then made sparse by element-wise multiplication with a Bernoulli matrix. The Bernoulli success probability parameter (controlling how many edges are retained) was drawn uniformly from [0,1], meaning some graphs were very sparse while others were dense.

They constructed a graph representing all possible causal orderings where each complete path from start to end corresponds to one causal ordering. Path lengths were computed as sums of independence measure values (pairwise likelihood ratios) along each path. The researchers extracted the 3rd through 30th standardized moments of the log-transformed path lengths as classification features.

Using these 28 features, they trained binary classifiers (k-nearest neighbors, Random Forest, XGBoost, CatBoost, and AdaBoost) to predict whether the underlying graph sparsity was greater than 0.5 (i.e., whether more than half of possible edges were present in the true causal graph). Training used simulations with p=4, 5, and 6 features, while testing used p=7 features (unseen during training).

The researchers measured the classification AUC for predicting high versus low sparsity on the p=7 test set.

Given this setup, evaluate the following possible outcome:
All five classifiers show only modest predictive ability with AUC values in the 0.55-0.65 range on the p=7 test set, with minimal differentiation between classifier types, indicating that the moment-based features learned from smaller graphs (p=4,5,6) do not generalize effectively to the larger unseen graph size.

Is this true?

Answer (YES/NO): NO